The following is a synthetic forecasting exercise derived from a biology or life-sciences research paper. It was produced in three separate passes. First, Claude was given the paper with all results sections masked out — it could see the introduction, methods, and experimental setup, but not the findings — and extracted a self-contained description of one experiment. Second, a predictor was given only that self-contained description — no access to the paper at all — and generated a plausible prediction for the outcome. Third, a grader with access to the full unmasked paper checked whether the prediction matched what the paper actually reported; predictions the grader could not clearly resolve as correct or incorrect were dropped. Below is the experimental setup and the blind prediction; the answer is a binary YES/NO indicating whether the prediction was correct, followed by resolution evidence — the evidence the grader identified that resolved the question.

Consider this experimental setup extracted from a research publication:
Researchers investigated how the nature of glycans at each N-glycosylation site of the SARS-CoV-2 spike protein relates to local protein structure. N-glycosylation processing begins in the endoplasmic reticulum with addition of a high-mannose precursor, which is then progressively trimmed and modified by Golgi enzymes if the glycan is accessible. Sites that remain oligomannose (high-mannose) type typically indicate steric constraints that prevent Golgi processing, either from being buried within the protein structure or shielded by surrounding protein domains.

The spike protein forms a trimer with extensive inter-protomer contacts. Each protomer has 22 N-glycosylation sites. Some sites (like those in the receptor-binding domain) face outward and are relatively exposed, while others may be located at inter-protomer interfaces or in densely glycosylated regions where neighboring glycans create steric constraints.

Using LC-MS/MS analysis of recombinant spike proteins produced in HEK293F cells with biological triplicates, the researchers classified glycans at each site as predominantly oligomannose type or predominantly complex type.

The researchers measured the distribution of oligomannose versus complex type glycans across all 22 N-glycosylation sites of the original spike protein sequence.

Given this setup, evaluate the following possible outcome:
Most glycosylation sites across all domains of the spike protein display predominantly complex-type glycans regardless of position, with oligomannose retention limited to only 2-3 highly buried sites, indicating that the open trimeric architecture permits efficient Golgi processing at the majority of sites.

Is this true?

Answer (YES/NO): NO